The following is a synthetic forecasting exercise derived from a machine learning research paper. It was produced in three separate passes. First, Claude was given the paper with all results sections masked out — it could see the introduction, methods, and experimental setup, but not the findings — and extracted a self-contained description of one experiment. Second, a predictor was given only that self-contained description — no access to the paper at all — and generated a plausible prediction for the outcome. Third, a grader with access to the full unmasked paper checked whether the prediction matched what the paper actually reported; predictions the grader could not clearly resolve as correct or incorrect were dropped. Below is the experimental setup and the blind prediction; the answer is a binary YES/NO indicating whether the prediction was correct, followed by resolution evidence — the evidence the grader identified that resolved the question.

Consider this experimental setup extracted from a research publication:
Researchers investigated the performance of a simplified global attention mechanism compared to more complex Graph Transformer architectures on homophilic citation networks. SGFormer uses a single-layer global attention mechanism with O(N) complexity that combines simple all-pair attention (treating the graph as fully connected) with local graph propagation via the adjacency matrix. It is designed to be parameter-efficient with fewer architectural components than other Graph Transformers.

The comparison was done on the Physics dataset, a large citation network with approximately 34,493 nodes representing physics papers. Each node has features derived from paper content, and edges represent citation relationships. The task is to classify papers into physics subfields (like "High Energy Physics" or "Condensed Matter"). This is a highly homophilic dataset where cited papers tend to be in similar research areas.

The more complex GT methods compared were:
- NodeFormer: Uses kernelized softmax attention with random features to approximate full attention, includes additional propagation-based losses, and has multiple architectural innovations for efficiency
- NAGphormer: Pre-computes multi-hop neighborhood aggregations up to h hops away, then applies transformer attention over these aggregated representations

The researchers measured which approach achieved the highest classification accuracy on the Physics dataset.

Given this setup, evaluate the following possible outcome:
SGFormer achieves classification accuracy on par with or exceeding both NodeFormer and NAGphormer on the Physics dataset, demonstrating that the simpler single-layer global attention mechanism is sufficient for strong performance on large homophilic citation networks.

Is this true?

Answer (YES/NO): YES